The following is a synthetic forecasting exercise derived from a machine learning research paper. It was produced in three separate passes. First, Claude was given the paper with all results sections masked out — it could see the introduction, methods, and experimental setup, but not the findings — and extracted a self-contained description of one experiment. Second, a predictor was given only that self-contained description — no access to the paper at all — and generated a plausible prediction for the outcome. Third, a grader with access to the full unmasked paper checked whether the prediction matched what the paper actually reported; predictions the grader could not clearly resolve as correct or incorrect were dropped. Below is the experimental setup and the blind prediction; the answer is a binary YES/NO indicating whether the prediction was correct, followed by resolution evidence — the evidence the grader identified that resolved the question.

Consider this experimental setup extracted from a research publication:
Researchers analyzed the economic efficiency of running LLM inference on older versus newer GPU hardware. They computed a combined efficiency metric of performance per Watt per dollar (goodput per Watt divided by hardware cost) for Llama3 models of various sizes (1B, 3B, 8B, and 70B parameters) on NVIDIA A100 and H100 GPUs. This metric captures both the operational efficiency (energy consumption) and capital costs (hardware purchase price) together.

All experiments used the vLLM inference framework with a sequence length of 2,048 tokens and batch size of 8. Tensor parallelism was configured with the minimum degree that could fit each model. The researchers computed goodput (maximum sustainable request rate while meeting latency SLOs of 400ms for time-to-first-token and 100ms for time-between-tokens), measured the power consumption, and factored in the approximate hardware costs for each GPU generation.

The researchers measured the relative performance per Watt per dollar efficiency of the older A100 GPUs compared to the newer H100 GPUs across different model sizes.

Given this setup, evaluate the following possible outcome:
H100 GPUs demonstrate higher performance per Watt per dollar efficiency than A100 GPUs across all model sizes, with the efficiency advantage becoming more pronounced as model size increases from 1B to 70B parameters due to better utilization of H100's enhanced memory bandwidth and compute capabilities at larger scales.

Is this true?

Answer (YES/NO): NO